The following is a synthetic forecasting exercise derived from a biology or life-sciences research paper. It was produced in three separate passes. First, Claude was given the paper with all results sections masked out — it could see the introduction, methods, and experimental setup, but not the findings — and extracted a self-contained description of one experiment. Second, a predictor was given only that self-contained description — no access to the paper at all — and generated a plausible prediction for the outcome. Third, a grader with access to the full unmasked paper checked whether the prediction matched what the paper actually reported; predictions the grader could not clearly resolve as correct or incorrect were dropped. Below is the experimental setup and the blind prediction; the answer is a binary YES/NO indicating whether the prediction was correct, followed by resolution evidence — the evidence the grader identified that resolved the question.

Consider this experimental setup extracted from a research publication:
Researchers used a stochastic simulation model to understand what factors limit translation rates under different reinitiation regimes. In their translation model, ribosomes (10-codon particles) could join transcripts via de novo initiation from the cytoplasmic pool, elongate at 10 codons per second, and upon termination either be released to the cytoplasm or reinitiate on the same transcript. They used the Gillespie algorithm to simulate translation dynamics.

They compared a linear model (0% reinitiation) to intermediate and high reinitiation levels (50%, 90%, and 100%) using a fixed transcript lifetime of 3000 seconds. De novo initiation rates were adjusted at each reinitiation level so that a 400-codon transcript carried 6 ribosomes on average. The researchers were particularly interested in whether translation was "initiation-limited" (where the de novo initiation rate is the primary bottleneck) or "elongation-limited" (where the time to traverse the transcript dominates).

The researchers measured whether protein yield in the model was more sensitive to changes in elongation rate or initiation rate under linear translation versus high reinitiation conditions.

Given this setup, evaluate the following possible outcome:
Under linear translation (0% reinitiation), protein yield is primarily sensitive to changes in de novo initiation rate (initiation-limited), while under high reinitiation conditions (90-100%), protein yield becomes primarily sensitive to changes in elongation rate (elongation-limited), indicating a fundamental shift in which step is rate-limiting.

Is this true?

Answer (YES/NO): YES